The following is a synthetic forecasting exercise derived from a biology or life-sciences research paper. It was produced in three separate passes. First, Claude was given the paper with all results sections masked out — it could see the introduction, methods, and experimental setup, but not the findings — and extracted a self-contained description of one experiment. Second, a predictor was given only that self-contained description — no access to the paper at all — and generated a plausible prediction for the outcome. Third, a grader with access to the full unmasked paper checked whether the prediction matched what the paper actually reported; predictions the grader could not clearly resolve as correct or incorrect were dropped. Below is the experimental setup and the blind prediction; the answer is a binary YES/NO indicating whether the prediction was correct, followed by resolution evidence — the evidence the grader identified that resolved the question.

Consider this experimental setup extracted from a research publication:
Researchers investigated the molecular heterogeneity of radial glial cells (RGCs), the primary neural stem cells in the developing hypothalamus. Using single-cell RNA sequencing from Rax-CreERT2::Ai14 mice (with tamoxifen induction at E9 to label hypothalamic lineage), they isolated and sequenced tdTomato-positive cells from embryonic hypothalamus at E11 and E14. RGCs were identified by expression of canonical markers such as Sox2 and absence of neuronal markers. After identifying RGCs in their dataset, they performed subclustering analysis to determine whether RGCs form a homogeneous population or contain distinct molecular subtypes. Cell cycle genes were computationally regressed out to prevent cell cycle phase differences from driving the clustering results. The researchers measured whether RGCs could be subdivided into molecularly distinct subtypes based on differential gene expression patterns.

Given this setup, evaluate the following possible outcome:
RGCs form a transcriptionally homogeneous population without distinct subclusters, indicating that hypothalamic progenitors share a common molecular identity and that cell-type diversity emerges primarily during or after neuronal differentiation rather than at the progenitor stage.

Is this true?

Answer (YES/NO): NO